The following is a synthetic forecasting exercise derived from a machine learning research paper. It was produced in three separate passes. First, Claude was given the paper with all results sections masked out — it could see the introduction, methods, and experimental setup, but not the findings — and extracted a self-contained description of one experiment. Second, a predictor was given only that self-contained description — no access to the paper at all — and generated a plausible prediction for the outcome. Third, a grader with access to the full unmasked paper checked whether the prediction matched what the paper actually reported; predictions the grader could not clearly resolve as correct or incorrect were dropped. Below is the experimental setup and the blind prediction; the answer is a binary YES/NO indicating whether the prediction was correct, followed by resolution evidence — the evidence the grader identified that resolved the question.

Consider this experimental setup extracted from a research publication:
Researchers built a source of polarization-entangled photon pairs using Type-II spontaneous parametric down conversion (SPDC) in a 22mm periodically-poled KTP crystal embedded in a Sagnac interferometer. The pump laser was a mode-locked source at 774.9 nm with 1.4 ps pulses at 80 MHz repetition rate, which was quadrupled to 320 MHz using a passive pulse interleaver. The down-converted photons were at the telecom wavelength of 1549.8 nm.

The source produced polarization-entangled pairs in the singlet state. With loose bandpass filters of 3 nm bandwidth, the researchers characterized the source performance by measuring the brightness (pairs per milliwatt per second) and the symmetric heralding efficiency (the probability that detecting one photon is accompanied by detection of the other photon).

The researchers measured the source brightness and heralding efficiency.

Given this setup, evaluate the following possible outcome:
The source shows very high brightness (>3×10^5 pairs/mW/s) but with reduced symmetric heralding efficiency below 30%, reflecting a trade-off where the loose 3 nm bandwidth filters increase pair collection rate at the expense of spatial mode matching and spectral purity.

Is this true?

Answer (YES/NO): NO